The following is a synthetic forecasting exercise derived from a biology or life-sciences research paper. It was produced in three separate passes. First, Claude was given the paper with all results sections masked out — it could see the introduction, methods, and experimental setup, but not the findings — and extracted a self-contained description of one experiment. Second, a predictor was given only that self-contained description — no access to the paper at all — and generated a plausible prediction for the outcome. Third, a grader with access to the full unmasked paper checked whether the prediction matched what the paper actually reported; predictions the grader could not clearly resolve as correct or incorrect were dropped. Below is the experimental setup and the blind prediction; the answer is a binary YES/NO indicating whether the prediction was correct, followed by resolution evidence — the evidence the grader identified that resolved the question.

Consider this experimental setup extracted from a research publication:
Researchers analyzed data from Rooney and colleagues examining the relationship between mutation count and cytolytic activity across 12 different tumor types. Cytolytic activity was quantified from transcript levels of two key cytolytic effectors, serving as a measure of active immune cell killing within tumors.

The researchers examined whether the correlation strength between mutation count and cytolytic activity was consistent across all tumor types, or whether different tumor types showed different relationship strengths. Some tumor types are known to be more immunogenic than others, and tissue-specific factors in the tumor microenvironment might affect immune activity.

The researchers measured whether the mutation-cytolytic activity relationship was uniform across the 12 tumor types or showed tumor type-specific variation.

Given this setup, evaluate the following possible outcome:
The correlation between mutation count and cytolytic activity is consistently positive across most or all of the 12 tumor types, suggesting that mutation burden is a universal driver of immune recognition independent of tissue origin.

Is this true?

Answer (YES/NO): NO